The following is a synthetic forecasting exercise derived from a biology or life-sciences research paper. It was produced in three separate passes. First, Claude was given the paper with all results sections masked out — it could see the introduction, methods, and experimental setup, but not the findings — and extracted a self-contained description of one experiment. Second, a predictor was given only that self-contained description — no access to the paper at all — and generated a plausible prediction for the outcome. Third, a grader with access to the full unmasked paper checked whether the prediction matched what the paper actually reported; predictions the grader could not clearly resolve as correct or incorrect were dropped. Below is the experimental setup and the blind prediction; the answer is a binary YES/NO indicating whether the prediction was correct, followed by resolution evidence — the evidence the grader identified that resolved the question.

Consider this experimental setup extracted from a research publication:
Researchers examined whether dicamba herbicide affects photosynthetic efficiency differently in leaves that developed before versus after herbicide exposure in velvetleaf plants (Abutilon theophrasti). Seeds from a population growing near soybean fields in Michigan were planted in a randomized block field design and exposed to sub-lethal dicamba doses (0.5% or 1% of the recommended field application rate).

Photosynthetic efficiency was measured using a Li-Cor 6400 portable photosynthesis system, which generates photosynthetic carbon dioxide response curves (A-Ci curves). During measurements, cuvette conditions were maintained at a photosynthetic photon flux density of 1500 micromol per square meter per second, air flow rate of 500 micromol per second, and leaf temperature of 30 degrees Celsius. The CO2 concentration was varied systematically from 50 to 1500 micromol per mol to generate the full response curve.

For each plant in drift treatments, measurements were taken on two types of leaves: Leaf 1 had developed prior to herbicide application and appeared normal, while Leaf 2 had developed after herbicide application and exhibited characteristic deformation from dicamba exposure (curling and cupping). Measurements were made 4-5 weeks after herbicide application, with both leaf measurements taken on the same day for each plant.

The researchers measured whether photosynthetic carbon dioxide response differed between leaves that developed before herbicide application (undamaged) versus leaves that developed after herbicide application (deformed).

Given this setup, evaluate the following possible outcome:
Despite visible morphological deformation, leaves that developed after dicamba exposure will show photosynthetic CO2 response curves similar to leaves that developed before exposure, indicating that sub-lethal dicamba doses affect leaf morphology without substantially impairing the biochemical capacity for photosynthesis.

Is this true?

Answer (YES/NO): NO